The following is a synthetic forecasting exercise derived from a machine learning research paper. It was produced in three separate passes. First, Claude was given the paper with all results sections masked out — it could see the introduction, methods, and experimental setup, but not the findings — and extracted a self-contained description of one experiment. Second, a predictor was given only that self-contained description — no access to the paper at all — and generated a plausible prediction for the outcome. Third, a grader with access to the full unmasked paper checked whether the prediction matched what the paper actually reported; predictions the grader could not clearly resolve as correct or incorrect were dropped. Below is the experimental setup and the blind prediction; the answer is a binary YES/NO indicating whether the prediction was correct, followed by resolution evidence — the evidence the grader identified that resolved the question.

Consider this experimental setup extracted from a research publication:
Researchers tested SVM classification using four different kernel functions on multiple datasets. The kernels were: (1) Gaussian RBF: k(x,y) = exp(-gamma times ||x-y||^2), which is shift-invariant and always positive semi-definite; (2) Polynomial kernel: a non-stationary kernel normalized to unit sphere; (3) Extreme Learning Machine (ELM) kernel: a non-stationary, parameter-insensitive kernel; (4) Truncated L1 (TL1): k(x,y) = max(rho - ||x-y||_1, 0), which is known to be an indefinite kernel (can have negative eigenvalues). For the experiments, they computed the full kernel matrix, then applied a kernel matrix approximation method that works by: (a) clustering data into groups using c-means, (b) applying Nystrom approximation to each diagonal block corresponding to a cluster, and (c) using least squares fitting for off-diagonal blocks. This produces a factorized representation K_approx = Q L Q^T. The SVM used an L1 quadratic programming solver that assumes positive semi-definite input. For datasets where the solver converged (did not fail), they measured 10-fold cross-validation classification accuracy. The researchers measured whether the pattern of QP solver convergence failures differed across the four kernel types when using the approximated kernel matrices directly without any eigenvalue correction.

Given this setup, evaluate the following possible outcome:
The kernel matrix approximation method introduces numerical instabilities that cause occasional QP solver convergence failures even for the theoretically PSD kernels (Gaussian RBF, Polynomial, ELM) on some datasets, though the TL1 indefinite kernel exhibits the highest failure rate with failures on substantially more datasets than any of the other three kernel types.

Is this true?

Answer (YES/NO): NO